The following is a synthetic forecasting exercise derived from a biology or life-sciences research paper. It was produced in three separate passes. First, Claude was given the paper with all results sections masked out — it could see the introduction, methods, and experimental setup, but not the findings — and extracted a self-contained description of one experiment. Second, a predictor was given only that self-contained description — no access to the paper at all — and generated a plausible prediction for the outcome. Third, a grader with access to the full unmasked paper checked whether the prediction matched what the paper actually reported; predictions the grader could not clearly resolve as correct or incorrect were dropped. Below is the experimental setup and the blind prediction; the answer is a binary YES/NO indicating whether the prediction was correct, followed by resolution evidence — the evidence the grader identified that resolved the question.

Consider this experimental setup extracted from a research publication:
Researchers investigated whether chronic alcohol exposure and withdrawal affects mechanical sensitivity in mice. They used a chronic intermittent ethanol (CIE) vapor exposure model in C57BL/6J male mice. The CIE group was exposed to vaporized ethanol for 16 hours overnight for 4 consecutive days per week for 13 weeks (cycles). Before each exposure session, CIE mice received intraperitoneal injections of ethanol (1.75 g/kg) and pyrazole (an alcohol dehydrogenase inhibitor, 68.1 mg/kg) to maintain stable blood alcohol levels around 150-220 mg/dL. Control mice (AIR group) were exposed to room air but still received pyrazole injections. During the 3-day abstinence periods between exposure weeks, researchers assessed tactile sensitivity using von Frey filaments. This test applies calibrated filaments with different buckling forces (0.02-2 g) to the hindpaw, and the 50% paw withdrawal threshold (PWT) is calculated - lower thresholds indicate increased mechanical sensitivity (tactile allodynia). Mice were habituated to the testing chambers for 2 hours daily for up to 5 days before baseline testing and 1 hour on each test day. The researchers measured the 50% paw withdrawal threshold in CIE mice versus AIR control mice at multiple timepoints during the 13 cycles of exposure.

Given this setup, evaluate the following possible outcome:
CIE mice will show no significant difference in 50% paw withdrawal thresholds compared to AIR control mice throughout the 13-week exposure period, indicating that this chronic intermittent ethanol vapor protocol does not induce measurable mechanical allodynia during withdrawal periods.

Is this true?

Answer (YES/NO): NO